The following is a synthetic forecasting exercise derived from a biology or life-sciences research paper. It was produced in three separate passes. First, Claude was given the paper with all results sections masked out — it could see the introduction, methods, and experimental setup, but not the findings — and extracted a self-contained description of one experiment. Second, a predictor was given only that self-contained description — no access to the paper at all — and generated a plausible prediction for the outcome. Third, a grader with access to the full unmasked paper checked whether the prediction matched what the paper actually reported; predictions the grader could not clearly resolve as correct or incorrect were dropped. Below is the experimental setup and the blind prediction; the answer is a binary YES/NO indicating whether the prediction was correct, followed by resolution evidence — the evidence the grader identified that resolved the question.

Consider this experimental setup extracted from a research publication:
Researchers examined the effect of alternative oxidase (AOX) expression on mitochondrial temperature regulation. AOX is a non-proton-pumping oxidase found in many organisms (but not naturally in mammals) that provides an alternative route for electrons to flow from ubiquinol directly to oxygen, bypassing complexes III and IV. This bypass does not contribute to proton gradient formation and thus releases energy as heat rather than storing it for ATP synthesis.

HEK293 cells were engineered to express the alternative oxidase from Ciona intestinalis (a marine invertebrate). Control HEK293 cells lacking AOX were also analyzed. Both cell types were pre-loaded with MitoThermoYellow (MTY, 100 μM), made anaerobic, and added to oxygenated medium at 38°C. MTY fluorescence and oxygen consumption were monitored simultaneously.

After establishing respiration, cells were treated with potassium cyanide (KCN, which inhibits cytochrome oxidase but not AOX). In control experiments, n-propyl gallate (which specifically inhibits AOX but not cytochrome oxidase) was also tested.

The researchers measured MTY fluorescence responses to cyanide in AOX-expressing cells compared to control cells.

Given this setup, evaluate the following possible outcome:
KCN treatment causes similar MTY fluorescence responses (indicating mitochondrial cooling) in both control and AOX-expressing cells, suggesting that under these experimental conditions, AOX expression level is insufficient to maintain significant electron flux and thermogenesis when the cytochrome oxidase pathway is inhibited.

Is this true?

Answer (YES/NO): NO